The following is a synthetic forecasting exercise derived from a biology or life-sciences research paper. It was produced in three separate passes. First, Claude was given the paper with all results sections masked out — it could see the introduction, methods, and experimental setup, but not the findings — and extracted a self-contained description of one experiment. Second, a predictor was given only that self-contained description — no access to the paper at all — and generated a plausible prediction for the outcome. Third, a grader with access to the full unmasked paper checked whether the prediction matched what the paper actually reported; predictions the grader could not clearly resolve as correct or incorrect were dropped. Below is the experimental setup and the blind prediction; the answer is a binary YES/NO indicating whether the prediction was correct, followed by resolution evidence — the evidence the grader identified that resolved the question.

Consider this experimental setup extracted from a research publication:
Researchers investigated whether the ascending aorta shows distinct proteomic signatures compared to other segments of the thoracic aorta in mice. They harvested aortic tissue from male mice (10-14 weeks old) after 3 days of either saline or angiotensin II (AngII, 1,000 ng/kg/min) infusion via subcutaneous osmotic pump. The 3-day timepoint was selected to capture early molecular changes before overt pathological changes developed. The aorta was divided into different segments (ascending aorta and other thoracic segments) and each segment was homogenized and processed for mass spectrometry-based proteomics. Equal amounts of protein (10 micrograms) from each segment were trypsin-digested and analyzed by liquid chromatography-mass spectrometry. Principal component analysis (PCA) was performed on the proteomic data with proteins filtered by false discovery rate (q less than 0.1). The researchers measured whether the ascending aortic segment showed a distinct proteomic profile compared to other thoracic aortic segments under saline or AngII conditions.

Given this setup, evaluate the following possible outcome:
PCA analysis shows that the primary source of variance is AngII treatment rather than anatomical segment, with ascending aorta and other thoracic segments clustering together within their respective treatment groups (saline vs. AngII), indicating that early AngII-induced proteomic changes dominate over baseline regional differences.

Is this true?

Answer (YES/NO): NO